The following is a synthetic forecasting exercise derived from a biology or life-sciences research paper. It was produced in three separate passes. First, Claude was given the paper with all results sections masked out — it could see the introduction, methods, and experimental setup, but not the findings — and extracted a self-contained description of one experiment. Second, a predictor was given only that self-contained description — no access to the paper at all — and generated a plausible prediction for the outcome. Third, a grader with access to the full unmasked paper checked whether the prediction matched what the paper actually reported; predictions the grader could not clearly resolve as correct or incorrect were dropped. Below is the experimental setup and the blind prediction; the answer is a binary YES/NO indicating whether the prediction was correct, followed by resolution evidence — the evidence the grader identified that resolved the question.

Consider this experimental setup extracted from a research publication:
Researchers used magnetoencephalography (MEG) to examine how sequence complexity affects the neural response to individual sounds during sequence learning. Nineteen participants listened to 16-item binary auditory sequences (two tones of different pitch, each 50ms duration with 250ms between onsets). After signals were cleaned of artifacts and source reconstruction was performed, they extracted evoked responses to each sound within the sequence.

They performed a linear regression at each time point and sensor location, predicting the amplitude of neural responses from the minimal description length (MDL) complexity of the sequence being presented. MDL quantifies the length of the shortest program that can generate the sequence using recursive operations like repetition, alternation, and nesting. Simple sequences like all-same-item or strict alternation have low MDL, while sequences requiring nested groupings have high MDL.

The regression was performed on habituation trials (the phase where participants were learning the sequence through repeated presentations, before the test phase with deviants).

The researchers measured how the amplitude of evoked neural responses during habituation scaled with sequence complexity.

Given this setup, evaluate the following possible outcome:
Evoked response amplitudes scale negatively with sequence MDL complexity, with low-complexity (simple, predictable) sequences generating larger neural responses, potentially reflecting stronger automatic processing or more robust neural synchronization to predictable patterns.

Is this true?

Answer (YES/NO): NO